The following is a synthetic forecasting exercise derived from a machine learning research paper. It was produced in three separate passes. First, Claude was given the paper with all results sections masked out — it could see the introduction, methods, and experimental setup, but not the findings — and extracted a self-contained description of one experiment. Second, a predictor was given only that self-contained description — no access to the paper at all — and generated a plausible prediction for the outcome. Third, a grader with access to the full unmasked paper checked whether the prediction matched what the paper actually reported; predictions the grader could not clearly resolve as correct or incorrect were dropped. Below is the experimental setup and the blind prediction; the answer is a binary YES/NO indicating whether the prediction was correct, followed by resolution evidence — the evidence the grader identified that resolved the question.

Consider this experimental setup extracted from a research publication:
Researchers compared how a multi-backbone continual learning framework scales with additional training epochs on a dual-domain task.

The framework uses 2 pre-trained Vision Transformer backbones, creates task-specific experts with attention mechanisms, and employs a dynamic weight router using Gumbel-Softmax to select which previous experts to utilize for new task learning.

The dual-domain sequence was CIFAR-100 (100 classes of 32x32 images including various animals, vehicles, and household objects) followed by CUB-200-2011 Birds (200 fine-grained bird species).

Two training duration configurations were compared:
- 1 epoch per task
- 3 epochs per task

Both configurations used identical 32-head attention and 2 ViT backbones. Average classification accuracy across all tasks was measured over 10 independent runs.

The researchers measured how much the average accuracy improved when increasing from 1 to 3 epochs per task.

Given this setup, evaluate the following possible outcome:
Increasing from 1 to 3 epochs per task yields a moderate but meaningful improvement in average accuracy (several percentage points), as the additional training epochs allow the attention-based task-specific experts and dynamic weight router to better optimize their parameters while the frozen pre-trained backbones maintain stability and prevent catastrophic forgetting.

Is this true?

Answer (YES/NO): NO